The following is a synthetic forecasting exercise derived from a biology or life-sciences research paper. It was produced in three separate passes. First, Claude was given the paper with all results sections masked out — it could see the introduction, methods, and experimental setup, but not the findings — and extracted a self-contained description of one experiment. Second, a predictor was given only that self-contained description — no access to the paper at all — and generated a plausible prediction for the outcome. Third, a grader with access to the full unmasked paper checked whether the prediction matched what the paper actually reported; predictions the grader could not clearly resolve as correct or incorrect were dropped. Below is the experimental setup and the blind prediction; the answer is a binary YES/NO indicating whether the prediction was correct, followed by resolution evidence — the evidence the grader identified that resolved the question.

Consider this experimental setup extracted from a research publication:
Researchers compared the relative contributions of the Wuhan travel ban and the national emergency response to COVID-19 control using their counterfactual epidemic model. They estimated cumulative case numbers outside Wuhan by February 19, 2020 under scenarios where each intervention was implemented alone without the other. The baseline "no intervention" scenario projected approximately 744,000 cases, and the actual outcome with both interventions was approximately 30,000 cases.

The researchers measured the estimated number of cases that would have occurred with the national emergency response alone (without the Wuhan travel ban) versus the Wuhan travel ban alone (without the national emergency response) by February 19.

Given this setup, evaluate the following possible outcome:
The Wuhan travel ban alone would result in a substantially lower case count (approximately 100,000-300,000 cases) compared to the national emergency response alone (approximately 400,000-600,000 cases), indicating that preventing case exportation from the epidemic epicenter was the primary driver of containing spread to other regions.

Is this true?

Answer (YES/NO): NO